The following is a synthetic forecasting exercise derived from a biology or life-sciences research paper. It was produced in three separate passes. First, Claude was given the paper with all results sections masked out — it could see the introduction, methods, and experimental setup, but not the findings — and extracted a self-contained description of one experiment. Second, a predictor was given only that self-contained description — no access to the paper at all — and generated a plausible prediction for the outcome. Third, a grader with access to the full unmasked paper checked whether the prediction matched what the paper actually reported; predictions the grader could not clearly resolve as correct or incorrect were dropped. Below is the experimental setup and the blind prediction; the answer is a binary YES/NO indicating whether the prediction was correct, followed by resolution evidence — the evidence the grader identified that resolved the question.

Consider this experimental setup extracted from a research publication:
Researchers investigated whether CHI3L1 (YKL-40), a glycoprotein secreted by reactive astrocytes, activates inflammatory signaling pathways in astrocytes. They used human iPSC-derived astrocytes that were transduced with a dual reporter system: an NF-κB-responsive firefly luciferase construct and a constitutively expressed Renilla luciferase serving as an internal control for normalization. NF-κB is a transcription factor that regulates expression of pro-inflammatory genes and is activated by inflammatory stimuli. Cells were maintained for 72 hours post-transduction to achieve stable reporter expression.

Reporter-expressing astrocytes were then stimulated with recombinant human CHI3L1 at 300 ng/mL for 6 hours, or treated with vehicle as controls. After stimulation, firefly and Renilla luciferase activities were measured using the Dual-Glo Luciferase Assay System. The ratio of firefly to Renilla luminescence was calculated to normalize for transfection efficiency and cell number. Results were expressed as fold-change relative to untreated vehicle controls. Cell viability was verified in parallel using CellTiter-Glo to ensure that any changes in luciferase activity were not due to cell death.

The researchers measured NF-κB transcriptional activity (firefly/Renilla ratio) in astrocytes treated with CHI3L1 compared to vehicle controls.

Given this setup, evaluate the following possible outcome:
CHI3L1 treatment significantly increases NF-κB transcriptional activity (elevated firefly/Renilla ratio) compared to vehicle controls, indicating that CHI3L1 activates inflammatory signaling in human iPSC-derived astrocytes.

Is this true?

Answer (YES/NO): YES